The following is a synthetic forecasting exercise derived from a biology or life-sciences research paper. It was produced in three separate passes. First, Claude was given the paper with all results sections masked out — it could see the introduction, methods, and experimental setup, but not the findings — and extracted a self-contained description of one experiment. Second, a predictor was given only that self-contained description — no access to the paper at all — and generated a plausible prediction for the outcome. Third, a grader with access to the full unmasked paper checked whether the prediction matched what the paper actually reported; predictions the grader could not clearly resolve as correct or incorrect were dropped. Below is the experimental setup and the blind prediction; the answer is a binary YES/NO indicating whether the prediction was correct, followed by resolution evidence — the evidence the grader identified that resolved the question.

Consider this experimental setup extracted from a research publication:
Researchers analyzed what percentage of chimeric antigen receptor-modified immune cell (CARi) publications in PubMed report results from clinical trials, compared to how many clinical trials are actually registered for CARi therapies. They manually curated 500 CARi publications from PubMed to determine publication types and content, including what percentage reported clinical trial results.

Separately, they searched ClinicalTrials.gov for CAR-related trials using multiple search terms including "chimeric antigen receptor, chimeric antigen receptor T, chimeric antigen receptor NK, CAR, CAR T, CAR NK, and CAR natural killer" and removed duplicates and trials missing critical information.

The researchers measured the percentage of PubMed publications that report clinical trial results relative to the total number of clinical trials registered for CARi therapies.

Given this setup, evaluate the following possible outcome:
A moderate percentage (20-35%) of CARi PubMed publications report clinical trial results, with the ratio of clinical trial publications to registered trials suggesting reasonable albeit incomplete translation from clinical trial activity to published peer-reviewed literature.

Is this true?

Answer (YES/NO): NO